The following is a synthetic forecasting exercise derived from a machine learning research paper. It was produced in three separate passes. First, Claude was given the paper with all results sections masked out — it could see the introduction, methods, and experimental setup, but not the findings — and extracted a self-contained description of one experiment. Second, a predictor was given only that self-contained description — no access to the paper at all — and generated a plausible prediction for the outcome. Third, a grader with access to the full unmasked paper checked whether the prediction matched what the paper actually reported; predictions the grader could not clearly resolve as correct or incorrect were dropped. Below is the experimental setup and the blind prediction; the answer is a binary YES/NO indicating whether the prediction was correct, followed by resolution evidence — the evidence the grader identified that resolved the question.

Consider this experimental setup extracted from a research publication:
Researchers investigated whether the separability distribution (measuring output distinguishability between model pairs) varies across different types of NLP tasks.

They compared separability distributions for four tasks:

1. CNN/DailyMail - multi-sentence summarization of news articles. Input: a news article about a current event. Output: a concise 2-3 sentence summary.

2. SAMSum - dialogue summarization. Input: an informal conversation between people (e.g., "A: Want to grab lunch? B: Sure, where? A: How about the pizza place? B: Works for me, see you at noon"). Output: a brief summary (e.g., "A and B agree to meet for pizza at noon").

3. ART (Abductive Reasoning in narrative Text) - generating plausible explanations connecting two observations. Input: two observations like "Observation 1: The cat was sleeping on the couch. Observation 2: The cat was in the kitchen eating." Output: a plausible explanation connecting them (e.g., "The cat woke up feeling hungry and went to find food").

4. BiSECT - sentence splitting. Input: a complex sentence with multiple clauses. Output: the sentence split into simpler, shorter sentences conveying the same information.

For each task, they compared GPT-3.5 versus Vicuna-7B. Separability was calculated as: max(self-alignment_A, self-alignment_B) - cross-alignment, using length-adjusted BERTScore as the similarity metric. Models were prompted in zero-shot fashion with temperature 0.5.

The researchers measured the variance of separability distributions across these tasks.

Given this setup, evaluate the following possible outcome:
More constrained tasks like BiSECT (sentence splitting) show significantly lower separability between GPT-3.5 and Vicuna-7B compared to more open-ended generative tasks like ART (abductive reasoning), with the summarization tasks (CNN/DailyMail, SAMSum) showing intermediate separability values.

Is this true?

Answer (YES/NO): NO